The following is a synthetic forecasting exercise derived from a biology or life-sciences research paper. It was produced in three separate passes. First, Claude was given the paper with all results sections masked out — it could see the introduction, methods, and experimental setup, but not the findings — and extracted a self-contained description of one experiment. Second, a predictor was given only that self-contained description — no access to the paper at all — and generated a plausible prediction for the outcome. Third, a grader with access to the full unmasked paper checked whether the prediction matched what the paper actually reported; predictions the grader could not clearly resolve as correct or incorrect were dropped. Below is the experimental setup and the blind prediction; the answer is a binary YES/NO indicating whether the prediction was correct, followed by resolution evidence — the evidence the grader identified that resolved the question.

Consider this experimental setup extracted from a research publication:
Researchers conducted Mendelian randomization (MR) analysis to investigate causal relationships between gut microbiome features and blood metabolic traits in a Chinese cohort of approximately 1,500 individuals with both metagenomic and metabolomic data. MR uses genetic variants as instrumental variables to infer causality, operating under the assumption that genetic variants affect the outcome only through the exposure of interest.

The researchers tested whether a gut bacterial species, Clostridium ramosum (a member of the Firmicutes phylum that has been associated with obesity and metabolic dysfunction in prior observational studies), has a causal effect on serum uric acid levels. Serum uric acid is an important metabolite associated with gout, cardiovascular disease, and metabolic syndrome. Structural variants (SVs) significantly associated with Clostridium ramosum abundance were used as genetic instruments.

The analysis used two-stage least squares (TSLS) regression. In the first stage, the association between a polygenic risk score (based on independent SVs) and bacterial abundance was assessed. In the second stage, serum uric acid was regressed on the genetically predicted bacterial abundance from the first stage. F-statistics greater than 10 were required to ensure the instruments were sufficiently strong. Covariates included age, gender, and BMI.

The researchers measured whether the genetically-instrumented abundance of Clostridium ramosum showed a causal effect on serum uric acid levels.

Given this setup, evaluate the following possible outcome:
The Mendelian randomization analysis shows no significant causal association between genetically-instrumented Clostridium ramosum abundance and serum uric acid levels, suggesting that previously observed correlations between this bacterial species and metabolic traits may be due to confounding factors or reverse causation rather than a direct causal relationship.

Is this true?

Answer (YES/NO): NO